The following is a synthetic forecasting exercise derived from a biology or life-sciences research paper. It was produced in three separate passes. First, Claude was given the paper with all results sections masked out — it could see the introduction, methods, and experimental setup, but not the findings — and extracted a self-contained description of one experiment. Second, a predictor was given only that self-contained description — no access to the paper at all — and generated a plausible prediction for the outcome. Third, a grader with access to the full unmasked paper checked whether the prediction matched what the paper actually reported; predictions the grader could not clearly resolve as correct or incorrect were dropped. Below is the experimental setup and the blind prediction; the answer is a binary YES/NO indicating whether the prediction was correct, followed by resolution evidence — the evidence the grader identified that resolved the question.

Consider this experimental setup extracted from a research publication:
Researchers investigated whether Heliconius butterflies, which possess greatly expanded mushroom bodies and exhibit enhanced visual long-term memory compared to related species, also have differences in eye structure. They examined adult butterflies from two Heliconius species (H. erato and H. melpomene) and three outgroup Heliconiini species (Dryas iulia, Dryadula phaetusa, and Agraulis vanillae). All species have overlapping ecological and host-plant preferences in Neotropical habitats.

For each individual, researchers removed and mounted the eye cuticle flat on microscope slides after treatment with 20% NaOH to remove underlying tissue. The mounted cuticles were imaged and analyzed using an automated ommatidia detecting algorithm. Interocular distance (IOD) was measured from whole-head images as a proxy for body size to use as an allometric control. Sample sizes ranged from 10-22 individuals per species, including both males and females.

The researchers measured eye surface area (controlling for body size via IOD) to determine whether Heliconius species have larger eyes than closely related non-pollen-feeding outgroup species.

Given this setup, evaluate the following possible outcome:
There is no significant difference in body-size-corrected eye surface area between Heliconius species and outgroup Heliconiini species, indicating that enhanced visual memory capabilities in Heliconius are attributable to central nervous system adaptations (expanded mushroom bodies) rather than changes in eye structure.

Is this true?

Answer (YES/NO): YES